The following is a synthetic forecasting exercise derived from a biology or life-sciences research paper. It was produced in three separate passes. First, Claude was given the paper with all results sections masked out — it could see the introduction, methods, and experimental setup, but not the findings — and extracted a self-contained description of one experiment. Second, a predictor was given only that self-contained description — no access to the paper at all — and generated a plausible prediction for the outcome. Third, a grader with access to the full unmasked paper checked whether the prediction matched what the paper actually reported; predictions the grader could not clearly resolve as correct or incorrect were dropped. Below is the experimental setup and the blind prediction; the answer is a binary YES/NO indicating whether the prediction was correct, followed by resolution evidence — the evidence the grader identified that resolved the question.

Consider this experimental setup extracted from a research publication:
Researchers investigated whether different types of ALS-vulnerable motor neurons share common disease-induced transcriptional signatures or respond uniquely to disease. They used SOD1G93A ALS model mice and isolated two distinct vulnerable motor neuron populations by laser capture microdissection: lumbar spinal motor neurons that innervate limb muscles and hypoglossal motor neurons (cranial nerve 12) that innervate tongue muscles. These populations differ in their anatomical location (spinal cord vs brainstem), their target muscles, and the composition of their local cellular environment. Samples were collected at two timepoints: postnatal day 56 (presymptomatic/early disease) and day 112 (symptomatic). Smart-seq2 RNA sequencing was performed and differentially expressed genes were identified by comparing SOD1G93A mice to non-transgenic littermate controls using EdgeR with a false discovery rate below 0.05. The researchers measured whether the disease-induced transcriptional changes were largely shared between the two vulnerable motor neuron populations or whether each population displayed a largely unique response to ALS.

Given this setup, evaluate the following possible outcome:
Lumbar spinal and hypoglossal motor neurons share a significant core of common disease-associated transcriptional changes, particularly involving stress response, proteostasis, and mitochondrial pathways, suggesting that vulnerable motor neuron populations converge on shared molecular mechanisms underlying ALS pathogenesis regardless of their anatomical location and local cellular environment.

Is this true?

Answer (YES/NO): NO